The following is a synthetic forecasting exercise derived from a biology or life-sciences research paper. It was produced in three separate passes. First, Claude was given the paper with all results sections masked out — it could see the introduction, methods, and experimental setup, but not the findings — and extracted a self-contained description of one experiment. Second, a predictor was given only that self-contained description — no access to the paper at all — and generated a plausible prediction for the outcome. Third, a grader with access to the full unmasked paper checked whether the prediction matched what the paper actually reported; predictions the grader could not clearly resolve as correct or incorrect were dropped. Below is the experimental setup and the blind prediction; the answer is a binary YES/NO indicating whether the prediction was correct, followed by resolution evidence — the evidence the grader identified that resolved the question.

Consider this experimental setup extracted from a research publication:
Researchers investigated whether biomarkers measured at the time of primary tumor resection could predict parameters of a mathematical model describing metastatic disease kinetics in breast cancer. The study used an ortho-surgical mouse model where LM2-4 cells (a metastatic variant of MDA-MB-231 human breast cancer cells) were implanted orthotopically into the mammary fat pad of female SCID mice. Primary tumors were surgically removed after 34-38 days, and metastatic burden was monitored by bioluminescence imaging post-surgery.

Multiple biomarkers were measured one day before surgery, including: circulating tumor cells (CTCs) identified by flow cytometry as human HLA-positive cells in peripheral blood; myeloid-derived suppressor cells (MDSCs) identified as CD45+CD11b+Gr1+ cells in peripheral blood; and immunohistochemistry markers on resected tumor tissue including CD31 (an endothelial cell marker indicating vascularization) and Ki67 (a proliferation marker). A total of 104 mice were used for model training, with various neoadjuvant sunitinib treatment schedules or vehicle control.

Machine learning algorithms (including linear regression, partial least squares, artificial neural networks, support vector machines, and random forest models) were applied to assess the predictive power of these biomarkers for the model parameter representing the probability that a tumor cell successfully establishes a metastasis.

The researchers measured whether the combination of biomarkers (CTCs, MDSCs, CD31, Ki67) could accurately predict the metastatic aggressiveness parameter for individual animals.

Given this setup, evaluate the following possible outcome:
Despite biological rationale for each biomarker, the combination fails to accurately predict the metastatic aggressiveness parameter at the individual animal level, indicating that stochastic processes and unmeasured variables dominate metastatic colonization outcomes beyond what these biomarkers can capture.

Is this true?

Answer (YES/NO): YES